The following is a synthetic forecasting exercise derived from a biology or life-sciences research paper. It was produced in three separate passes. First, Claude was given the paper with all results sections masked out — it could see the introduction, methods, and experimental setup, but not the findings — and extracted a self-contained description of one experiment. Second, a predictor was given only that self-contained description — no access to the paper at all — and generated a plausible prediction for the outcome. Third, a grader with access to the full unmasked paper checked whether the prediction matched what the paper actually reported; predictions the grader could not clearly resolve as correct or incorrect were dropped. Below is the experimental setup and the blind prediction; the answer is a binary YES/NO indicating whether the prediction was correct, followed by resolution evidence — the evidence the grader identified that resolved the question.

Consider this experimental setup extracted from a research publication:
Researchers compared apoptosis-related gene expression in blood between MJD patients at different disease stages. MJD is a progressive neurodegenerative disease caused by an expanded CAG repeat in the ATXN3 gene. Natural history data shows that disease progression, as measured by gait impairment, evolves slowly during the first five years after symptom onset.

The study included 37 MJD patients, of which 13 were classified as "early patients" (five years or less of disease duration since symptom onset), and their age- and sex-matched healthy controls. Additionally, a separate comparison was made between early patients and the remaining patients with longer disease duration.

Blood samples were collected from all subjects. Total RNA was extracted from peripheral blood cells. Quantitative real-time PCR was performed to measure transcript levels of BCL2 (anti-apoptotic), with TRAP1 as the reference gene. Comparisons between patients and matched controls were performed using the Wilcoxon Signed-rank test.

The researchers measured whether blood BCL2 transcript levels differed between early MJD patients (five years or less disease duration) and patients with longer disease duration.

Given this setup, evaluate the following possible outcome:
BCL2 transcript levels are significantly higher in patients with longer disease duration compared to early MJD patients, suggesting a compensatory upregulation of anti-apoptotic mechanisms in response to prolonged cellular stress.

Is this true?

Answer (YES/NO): YES